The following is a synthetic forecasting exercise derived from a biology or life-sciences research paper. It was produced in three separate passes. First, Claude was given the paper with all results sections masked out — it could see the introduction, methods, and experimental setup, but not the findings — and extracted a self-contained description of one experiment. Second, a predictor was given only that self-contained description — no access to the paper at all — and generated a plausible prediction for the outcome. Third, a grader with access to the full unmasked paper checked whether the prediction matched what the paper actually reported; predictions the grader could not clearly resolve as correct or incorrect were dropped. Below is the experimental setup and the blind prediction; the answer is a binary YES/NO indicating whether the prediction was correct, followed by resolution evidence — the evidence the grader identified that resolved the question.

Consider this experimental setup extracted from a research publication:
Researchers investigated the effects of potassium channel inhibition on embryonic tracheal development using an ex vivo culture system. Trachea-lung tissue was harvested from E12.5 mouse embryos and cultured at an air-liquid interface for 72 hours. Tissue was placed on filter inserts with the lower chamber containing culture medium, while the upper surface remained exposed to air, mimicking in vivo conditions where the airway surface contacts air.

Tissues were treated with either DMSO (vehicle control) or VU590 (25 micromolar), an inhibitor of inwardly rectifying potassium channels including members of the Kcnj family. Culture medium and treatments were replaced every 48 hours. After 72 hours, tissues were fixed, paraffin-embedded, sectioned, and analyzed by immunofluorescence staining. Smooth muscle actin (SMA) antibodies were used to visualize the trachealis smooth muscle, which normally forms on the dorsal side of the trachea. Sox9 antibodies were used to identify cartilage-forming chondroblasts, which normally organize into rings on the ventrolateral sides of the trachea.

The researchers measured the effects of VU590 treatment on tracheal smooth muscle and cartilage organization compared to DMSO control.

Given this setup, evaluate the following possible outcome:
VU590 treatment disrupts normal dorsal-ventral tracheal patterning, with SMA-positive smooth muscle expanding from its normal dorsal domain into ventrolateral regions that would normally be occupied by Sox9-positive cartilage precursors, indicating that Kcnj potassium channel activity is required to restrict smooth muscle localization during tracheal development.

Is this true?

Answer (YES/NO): NO